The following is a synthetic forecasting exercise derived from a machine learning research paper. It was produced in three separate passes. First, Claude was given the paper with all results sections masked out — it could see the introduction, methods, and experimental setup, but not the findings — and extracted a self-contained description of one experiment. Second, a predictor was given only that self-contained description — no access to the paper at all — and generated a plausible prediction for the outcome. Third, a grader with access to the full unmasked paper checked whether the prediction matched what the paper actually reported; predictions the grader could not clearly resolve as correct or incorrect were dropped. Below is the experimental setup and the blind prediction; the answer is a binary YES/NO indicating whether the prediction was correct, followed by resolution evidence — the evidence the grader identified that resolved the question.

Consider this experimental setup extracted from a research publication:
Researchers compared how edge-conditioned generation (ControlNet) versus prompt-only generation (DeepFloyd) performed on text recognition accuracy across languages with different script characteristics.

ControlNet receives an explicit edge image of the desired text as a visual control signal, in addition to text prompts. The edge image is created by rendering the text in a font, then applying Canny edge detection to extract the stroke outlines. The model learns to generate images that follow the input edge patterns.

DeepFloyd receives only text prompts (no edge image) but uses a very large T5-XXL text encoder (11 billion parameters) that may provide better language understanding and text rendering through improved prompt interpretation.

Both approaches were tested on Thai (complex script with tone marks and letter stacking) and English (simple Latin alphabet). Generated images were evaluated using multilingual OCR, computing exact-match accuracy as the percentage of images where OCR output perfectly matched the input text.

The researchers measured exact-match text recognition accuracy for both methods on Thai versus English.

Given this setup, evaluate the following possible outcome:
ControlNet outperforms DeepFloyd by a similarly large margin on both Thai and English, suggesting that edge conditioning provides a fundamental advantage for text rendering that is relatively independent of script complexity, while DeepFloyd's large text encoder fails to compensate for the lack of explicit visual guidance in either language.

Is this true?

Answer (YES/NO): NO